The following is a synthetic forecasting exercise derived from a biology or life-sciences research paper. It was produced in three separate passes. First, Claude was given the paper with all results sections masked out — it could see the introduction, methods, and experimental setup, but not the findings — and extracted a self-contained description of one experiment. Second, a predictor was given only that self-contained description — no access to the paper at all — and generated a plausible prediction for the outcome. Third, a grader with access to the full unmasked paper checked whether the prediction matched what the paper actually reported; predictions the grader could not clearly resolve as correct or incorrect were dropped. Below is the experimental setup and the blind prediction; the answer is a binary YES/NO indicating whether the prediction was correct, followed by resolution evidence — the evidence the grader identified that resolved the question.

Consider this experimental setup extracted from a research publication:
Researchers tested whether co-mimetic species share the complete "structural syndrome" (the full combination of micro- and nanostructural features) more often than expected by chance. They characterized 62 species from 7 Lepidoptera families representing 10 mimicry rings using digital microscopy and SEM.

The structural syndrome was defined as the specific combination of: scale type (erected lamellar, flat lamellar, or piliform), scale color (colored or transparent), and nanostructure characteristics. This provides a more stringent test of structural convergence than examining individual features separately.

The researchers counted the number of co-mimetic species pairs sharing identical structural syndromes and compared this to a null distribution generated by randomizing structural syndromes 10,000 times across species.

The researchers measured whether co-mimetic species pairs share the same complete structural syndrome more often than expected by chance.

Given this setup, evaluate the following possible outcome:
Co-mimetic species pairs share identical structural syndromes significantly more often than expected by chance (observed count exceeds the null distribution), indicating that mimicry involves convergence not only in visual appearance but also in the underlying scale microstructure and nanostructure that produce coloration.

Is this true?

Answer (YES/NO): YES